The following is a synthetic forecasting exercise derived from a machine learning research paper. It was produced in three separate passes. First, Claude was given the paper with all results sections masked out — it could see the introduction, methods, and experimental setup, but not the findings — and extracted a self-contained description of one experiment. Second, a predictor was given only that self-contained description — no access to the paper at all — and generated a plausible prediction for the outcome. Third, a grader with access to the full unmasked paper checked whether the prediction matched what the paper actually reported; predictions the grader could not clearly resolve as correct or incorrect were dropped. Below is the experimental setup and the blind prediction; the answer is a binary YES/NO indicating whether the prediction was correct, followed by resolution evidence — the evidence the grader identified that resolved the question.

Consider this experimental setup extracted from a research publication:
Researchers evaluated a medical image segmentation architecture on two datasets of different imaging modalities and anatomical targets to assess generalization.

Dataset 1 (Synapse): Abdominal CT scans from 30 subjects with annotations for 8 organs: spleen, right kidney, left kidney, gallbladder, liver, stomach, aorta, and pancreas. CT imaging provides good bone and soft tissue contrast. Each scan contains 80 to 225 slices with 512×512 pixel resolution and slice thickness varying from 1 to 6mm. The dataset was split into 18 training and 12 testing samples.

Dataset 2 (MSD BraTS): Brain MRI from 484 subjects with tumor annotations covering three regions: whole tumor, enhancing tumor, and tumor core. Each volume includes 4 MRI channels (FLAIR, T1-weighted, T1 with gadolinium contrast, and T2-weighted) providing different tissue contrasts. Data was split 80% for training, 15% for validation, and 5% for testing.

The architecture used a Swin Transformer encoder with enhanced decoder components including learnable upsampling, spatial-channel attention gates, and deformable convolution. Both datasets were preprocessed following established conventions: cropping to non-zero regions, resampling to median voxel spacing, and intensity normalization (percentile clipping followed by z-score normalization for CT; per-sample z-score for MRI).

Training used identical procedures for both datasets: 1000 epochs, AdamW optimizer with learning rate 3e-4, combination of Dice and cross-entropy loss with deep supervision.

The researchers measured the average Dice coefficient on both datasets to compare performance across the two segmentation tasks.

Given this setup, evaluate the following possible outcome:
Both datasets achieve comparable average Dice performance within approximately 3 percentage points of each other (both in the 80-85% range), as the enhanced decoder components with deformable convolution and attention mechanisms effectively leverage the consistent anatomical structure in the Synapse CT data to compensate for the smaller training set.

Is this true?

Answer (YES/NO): NO